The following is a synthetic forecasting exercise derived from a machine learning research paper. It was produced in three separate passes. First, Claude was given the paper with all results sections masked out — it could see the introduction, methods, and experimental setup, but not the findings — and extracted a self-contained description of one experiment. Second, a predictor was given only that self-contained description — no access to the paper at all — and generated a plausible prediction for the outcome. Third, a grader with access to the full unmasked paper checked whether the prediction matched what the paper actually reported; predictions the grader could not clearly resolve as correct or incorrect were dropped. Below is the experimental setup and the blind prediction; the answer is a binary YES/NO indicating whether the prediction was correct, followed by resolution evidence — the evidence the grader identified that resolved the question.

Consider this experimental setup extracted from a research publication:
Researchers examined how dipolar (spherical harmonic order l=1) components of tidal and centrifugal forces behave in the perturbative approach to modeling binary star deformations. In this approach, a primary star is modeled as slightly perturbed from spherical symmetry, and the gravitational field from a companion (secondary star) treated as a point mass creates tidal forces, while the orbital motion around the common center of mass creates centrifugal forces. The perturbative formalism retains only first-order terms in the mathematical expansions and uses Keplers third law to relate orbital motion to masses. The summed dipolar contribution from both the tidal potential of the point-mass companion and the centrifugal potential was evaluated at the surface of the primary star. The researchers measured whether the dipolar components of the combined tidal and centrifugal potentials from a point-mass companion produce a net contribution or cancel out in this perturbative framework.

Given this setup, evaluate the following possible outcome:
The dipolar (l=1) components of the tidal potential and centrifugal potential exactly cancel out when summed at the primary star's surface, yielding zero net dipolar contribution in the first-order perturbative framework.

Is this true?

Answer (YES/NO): YES